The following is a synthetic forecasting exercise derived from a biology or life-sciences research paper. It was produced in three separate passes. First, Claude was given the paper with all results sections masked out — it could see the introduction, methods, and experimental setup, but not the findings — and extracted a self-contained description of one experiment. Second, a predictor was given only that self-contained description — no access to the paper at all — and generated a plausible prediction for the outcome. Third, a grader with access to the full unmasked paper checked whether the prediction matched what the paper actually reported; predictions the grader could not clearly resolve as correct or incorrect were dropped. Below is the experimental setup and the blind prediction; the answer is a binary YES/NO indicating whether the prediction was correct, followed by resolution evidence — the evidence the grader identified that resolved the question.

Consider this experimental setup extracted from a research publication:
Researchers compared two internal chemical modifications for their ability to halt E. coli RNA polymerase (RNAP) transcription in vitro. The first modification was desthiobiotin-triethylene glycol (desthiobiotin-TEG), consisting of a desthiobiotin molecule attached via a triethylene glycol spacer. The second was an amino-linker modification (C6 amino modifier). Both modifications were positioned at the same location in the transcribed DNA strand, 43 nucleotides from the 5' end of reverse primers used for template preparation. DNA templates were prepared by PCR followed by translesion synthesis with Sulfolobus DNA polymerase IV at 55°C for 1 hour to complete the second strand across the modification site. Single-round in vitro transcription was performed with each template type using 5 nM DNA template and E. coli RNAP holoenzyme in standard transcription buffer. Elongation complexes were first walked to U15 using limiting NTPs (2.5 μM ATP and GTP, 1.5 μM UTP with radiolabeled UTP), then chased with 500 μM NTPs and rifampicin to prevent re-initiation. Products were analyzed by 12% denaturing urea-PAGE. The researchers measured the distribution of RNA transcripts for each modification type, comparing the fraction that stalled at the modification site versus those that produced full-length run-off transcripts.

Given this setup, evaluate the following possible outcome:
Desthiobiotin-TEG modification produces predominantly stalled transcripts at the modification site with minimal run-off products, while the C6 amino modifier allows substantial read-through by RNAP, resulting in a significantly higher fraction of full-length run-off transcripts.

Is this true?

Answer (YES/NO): YES